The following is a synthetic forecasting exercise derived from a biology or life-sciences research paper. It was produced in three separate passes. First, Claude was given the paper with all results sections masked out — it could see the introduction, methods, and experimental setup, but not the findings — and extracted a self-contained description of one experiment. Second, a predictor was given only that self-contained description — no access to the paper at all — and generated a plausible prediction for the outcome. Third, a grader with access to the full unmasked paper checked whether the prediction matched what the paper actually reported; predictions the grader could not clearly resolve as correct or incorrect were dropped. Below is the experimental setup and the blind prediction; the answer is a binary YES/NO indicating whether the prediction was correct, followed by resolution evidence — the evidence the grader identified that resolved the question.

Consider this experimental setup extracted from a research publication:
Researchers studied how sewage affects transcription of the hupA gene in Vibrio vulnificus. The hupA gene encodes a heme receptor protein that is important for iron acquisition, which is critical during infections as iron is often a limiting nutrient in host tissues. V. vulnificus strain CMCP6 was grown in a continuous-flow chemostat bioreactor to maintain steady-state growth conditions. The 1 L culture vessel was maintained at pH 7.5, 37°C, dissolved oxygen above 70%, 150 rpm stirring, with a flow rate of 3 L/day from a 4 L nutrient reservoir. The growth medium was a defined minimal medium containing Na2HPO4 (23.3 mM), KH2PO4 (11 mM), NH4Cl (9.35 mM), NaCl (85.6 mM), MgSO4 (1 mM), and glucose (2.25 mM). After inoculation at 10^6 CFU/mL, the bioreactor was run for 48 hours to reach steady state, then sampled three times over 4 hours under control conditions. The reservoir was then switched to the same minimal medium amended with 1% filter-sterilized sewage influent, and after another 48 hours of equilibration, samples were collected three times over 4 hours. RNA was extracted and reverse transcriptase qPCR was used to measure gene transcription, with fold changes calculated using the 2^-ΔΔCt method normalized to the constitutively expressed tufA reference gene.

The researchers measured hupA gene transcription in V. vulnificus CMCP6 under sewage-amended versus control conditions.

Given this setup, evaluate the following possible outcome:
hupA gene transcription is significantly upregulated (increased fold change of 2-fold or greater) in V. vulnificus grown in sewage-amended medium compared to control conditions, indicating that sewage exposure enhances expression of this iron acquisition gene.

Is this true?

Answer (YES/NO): NO